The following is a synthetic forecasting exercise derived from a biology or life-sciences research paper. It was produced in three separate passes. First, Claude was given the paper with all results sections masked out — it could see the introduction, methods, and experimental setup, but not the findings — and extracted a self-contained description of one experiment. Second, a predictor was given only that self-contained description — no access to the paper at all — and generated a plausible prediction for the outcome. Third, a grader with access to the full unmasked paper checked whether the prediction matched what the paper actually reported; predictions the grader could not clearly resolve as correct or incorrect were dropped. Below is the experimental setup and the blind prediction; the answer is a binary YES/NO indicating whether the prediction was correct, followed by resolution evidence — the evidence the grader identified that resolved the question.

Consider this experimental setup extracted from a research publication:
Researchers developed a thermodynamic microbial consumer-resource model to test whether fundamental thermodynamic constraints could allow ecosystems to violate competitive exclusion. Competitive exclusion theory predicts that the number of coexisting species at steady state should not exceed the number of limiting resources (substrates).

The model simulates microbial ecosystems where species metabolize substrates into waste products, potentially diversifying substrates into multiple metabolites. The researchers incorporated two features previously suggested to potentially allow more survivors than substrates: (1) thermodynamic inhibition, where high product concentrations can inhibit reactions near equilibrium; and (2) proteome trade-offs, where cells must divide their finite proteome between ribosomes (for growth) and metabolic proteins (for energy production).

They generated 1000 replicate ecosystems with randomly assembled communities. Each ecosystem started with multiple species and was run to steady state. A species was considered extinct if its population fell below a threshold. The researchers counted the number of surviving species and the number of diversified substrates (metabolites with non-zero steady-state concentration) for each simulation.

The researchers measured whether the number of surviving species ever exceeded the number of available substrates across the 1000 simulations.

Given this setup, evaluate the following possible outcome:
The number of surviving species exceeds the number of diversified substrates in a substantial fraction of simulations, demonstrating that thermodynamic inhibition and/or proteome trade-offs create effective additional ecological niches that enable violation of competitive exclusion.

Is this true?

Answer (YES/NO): NO